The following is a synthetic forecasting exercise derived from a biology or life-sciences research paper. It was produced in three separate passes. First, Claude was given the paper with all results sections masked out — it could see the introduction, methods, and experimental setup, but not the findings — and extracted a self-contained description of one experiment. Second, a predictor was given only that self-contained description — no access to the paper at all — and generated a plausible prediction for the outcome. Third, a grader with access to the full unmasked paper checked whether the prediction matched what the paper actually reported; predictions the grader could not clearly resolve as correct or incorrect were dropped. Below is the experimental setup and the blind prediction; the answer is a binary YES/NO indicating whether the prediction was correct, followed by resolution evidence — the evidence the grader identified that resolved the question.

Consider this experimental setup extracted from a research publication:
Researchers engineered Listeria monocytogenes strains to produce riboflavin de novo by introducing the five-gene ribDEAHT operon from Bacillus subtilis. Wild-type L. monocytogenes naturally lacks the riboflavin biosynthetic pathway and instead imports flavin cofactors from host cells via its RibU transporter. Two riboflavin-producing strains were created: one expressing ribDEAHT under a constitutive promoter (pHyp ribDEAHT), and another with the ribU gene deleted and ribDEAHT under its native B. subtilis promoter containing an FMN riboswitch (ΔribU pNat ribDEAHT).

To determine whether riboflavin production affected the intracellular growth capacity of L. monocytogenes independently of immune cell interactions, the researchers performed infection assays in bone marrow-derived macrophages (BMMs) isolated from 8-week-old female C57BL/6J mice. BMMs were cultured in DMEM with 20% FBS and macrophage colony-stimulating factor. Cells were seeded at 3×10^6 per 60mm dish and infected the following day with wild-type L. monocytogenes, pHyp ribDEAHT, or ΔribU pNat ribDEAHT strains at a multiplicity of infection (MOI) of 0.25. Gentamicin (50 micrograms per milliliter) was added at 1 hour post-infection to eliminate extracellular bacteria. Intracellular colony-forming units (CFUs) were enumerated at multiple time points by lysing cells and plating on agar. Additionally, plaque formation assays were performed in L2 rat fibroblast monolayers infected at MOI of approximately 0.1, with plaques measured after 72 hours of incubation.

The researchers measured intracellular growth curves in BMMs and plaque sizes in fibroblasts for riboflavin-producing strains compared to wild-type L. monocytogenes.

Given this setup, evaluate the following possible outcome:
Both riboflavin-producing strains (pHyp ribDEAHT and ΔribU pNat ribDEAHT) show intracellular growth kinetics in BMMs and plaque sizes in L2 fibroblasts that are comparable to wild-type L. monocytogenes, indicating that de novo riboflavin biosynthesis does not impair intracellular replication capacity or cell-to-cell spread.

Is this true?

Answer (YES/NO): YES